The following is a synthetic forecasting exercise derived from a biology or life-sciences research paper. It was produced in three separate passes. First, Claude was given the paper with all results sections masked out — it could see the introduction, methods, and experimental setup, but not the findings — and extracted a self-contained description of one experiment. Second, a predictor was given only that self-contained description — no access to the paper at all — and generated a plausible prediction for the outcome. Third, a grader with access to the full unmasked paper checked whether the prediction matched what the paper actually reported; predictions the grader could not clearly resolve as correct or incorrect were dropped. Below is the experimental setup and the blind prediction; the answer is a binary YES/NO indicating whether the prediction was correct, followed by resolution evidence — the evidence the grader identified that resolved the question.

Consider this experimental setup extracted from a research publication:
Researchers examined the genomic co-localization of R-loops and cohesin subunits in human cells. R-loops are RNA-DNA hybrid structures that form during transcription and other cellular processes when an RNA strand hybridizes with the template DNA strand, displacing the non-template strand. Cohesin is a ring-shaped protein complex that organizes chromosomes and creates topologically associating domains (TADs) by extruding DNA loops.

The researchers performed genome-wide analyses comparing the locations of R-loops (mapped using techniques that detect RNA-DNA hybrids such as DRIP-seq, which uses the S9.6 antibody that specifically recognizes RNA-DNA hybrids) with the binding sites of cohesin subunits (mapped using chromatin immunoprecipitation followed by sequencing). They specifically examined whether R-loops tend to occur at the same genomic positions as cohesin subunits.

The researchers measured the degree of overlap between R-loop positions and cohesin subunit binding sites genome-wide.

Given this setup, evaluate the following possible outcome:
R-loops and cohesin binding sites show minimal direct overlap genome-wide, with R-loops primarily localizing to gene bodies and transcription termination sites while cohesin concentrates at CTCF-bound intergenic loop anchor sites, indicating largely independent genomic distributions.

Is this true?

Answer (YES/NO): NO